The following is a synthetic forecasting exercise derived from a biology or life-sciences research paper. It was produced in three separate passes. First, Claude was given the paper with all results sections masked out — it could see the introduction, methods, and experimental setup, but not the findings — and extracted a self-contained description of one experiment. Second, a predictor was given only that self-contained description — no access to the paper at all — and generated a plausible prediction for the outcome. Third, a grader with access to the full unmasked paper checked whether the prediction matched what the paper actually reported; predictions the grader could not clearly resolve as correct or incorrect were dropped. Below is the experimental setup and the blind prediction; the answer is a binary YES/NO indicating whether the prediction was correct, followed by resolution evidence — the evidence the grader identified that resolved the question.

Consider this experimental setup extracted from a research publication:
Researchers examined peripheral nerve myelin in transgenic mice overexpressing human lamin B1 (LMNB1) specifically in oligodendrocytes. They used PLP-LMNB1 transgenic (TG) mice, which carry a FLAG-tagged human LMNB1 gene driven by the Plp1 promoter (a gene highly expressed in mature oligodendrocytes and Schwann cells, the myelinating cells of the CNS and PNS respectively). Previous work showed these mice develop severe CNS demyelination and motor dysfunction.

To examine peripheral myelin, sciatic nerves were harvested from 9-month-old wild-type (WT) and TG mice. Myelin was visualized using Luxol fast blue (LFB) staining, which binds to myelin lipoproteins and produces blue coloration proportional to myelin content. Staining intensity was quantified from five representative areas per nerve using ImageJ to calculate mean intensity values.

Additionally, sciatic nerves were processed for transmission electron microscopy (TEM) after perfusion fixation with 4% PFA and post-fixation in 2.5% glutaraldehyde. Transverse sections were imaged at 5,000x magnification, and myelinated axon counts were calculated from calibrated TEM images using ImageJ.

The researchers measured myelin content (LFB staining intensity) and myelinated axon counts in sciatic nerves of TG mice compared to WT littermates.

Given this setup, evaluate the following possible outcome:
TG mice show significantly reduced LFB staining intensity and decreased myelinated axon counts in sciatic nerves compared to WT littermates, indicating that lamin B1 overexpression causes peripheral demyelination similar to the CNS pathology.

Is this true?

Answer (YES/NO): YES